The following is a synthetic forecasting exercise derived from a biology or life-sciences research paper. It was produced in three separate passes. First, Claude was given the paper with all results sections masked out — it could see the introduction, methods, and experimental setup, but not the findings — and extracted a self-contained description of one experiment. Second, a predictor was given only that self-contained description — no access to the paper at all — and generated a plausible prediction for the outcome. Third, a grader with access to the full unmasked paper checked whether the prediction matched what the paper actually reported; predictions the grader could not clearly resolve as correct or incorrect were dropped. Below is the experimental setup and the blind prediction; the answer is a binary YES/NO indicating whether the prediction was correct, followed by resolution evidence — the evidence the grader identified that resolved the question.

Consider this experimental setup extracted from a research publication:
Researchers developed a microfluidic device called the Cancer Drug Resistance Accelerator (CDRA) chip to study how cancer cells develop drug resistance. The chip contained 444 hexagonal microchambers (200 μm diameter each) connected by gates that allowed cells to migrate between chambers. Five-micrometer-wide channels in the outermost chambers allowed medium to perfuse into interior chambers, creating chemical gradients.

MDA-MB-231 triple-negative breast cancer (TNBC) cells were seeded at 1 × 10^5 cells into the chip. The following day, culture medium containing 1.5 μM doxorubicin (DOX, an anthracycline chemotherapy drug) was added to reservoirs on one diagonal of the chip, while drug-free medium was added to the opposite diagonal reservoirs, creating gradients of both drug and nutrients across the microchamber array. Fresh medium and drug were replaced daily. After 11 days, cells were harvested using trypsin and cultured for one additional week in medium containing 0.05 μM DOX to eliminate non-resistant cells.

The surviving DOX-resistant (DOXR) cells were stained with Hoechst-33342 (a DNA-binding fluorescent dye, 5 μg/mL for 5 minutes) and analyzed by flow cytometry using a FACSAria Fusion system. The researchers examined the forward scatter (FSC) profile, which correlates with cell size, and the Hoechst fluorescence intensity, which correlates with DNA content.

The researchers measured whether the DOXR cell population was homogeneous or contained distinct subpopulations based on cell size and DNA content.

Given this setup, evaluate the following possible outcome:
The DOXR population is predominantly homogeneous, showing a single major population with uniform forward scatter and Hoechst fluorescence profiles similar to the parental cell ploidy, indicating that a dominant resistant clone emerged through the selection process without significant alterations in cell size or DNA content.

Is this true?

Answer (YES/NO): NO